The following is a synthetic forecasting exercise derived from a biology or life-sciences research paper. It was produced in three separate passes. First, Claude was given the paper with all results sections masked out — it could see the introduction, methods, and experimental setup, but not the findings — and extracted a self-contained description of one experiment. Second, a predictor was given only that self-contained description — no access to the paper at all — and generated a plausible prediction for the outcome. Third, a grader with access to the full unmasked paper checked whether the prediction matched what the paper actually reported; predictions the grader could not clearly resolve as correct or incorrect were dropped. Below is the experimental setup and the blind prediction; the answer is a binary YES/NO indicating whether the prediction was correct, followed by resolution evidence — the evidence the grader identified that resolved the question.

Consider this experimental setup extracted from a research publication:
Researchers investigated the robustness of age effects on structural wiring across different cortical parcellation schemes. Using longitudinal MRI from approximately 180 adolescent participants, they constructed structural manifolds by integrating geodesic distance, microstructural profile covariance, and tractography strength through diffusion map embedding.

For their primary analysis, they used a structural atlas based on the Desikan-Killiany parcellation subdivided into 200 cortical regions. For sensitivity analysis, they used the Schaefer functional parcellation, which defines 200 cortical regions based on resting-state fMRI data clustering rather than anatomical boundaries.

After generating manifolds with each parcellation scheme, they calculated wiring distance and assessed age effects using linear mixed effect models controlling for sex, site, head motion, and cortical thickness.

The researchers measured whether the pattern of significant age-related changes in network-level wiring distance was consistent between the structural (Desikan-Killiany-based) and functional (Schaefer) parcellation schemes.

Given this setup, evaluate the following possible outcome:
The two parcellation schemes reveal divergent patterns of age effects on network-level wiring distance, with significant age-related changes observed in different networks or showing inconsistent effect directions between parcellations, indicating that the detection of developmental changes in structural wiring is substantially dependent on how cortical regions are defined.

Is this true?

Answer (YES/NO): NO